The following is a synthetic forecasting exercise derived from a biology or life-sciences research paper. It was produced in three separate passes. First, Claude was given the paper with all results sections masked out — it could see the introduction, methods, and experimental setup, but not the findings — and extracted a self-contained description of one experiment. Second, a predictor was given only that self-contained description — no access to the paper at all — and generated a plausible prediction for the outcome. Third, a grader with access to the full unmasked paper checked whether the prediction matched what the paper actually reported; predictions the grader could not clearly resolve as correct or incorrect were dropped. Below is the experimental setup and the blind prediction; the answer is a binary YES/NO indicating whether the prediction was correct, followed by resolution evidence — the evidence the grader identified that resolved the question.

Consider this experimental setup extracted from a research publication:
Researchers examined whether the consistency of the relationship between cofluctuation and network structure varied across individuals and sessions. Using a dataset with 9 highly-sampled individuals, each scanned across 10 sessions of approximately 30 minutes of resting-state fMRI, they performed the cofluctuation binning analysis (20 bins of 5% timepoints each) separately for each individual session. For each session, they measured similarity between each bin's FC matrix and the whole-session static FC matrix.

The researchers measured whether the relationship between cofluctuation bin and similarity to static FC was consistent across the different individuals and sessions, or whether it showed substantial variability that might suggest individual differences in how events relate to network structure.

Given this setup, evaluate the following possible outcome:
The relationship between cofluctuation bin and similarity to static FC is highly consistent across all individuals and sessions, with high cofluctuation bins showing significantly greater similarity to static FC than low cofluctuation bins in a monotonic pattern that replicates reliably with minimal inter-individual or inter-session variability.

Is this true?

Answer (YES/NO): YES